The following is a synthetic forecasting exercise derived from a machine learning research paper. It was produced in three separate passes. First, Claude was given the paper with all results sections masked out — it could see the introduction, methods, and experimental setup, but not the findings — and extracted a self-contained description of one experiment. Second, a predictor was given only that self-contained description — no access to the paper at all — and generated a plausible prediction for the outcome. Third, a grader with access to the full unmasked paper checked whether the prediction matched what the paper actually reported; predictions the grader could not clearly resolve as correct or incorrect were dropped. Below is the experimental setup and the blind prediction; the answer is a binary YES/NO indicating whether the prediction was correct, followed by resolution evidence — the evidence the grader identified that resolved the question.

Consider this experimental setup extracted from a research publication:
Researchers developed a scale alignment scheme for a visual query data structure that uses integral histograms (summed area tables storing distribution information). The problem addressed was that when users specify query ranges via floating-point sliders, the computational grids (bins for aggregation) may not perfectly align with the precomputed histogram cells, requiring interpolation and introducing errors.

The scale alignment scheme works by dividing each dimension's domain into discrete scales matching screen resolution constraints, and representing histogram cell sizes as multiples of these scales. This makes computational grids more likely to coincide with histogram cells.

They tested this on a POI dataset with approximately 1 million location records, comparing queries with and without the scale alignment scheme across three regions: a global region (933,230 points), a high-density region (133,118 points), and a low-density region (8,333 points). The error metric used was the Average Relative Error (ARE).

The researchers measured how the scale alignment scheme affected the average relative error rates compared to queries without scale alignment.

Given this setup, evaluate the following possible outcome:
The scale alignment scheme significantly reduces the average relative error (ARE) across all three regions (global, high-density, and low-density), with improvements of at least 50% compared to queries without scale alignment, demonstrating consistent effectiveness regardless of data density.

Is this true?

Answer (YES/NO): NO